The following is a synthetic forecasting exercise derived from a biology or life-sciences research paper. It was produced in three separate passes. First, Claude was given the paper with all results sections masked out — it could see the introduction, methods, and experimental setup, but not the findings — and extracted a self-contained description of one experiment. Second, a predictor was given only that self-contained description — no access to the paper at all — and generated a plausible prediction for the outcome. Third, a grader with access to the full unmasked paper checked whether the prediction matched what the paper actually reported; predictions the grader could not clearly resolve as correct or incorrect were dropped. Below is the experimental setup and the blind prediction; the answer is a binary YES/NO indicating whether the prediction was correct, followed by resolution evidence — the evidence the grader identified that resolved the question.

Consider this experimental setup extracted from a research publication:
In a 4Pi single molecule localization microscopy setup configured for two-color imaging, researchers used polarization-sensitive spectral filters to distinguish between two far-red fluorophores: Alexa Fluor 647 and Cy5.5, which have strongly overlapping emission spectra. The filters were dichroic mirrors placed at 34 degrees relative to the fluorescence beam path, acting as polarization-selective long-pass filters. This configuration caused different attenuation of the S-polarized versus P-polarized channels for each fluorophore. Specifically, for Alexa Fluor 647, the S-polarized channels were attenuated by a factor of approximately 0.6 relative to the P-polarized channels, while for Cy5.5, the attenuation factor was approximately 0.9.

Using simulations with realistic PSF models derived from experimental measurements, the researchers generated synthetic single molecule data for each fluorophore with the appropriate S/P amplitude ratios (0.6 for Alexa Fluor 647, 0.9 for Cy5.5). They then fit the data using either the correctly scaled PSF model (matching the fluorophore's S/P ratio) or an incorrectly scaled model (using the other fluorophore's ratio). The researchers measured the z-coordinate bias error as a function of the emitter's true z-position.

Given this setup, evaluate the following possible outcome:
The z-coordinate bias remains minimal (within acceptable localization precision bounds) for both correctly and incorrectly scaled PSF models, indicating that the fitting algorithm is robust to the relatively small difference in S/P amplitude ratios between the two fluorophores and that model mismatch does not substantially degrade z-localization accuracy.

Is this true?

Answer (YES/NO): NO